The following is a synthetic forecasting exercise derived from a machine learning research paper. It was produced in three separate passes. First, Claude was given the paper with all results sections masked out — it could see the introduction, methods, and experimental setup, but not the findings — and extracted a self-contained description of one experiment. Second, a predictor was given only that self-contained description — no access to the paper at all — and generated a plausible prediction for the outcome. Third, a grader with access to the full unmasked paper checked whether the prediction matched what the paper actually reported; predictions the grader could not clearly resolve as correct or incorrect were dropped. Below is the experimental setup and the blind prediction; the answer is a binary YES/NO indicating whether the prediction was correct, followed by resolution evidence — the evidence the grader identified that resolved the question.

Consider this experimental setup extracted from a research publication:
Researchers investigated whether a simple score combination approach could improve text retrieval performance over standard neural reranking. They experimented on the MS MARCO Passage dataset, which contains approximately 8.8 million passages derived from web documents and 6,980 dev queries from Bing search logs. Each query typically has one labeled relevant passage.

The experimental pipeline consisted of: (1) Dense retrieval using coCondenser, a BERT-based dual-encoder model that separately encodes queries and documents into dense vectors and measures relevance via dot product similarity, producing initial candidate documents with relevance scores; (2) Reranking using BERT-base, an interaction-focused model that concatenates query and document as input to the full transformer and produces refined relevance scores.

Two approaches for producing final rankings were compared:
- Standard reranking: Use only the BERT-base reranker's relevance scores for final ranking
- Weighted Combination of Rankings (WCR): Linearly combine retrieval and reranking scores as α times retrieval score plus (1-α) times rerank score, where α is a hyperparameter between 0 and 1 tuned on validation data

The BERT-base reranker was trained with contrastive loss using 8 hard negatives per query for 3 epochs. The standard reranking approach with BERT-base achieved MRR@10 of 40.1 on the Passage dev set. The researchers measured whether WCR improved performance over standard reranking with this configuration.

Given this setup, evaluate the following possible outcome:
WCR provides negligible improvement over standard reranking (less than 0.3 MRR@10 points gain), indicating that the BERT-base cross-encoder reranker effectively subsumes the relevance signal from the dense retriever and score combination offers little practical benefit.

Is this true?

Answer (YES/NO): NO